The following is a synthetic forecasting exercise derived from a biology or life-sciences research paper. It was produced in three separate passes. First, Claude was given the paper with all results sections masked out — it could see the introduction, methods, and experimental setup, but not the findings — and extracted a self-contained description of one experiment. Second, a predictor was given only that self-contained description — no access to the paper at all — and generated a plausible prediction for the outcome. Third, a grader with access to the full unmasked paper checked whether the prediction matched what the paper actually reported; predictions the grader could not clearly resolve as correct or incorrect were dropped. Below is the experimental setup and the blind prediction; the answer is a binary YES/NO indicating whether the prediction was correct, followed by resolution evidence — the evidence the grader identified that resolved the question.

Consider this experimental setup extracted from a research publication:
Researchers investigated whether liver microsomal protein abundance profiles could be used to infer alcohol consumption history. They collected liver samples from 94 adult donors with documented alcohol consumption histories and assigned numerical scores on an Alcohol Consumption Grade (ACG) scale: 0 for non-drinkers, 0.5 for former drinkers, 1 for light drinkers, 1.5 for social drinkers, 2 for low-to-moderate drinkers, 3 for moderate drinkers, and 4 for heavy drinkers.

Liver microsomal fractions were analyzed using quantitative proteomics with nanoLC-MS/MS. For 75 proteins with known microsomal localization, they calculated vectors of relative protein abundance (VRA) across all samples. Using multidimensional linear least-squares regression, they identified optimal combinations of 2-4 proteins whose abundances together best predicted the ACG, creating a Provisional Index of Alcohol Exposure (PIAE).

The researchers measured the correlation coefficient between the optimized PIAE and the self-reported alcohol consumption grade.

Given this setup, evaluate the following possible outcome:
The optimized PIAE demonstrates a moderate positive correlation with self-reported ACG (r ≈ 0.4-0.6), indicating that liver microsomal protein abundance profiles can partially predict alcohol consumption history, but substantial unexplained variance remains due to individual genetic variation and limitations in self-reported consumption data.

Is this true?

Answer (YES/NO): NO